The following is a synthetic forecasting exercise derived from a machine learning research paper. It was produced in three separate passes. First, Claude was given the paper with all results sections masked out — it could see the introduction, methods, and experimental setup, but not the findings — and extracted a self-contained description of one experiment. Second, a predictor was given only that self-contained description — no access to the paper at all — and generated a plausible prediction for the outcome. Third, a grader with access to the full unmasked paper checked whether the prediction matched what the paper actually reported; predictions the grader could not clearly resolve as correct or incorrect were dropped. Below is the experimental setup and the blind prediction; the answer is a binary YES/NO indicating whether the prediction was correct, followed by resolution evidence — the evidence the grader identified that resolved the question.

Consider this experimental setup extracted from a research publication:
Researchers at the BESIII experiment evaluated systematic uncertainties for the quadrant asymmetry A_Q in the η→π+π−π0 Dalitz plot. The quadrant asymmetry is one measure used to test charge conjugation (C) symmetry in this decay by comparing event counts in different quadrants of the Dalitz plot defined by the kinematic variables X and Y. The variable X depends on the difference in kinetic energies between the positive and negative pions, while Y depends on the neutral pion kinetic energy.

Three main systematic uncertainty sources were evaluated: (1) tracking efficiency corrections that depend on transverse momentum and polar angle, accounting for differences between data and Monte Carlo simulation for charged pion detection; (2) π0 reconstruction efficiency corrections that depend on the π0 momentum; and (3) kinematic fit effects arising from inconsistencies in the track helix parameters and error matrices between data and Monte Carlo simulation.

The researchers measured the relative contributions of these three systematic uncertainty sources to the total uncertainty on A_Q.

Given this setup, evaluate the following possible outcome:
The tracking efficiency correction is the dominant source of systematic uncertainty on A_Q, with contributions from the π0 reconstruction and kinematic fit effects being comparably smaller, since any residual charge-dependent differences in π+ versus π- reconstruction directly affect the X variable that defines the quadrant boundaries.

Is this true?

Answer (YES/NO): NO